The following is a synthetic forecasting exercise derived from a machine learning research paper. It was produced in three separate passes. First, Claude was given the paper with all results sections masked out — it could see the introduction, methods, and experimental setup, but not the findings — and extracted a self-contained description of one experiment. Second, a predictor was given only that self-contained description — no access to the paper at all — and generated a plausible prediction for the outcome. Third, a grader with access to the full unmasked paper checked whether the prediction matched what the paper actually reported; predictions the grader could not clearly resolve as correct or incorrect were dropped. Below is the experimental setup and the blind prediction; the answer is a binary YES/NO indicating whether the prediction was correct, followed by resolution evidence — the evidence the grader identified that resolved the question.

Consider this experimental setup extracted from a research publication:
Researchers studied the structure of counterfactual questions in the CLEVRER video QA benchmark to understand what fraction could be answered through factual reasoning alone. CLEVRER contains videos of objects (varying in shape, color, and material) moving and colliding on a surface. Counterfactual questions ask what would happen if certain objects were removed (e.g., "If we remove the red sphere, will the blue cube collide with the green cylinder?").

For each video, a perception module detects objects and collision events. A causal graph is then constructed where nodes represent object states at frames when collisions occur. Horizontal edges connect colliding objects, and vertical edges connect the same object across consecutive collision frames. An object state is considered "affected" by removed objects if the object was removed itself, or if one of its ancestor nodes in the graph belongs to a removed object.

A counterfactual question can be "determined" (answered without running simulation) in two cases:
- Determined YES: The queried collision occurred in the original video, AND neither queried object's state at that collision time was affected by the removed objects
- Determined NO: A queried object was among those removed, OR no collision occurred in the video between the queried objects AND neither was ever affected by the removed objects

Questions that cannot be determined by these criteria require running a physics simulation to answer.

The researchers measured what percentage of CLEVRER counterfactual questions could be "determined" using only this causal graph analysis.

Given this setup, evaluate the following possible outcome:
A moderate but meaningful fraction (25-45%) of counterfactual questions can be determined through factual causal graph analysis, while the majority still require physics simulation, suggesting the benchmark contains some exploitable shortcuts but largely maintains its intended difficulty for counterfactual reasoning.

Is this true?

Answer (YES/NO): NO